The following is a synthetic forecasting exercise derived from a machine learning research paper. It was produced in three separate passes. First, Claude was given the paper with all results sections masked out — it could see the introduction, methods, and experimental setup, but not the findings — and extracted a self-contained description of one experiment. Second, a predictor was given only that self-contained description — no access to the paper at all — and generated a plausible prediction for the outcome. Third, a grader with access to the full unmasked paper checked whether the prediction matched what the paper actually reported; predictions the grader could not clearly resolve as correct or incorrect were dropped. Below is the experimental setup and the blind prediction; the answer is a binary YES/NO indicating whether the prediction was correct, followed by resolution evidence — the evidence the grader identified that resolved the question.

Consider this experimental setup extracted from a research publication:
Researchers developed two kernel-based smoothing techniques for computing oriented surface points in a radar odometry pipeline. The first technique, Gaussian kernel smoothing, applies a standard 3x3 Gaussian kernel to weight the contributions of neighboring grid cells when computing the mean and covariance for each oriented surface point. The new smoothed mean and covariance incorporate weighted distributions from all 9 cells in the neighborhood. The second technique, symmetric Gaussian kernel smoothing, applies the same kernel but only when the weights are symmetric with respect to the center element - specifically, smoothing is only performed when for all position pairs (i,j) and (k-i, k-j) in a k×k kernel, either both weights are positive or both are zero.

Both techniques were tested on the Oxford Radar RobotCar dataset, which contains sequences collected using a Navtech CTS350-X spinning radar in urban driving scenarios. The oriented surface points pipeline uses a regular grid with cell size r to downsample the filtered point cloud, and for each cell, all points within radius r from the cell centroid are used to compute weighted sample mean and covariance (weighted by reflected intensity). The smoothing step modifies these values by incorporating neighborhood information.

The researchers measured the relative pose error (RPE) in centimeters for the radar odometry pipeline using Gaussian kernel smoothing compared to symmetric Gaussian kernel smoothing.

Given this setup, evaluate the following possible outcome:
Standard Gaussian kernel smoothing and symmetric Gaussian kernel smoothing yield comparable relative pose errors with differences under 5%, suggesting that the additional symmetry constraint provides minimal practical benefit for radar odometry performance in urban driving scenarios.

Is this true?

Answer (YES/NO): NO